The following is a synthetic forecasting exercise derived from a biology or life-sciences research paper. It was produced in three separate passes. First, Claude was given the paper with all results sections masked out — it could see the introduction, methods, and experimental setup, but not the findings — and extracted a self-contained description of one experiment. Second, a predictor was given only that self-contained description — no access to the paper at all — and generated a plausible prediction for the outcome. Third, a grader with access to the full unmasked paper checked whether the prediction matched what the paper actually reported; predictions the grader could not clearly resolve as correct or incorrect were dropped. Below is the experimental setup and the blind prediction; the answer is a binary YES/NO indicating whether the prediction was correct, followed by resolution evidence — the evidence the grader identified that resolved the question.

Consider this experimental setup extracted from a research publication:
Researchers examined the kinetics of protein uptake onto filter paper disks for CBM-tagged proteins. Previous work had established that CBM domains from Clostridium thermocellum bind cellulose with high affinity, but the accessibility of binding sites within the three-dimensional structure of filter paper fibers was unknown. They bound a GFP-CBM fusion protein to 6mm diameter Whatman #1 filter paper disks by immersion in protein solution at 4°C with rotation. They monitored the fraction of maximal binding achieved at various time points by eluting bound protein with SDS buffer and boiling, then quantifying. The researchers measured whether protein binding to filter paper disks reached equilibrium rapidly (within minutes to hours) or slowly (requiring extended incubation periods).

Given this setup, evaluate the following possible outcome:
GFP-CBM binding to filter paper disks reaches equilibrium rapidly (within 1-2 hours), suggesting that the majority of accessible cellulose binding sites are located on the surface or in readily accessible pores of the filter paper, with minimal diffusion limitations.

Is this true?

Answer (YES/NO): NO